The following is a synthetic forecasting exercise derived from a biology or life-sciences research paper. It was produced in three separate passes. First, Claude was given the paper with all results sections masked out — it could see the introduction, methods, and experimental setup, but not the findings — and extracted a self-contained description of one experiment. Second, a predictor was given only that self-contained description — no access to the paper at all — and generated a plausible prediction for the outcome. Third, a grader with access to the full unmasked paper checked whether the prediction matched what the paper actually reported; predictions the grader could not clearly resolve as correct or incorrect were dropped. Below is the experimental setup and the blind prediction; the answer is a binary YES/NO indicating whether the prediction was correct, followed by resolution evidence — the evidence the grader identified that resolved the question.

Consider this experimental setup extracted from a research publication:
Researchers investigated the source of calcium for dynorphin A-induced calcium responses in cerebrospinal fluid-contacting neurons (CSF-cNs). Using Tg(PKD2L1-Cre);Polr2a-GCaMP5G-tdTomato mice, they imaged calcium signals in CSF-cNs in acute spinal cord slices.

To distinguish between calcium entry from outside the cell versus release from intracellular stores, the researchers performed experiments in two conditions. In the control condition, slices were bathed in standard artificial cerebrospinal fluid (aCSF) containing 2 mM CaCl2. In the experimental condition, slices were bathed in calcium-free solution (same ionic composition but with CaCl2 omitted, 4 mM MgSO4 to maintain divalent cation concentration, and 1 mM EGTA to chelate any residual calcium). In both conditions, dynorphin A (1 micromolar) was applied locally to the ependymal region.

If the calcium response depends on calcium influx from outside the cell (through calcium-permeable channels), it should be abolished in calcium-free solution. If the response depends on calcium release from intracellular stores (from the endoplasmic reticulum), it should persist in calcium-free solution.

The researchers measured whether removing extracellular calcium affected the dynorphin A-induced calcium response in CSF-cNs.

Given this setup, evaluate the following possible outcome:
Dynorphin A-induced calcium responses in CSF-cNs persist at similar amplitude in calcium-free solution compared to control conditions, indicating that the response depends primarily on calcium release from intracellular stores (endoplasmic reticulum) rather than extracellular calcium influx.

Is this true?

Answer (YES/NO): NO